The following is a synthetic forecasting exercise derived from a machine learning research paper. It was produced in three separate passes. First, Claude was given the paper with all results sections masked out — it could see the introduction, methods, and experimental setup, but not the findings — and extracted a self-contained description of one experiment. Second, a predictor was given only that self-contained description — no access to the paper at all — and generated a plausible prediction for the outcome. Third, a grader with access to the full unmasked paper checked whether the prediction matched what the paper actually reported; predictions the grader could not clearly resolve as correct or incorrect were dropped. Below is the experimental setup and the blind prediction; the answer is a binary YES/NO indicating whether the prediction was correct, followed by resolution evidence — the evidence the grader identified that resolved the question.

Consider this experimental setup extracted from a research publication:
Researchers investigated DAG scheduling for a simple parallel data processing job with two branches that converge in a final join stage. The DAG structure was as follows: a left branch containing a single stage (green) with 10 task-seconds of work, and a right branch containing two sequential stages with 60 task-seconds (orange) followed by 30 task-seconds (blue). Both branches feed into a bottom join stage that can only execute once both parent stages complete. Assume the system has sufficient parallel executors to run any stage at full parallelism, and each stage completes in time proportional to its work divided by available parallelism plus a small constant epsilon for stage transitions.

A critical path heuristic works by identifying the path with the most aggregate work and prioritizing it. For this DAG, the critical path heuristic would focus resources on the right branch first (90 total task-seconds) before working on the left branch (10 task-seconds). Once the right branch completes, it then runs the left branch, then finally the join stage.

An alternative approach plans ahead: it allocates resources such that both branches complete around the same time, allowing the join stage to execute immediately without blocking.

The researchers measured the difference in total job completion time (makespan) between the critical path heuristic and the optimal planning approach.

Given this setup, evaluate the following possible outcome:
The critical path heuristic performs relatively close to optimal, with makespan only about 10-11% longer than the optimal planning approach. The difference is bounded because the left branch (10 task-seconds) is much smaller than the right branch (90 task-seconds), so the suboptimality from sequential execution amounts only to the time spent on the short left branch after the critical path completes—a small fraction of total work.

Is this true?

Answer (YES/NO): NO